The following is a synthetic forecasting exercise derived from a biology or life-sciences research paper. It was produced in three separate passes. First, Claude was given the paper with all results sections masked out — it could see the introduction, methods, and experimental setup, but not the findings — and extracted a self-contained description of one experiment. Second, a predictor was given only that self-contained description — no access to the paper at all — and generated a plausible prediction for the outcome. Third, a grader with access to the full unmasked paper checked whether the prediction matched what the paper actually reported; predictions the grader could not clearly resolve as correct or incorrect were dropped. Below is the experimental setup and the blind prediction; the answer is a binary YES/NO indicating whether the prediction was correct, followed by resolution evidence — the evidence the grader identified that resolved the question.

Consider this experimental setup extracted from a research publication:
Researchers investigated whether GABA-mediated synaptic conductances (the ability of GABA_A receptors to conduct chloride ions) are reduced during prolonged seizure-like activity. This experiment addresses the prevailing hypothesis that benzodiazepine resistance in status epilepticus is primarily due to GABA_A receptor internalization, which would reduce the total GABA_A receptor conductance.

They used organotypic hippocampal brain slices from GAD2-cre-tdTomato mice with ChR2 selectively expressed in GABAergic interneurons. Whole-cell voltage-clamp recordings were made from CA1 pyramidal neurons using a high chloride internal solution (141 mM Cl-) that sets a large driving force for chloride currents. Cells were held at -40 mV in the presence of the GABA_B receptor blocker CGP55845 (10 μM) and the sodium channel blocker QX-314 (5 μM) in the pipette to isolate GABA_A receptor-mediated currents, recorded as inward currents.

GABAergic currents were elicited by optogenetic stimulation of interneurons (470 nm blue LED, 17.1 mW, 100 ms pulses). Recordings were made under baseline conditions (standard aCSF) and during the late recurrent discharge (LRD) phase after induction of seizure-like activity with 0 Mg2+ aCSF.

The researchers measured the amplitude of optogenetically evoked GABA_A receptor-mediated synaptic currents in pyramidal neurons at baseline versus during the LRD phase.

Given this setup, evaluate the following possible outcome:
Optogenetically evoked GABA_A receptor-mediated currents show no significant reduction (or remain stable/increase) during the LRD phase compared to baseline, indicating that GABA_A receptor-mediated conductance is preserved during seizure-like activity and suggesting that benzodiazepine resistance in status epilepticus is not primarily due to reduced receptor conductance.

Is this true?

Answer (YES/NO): NO